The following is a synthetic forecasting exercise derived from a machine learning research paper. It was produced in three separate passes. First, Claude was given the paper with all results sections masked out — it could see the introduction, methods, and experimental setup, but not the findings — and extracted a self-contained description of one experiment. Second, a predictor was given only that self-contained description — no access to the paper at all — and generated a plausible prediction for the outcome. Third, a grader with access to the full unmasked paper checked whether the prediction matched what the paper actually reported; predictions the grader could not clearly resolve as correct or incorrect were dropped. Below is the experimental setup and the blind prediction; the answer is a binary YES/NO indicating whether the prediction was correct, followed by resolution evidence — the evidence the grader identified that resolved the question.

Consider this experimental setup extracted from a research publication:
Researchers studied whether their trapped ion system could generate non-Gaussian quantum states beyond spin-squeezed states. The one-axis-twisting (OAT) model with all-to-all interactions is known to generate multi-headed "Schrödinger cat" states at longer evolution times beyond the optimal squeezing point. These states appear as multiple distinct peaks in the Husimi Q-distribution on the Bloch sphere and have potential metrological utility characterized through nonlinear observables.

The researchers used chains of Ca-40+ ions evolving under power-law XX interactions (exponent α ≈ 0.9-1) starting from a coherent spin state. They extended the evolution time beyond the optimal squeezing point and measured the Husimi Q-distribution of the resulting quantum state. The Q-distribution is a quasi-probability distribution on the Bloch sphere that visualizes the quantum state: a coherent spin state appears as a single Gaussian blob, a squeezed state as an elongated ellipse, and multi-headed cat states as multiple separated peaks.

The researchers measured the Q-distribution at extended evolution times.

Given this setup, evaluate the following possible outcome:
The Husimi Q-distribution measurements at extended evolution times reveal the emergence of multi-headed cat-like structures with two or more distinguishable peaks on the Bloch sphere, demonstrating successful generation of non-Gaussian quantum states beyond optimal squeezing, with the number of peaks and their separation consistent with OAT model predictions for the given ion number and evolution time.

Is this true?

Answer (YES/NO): YES